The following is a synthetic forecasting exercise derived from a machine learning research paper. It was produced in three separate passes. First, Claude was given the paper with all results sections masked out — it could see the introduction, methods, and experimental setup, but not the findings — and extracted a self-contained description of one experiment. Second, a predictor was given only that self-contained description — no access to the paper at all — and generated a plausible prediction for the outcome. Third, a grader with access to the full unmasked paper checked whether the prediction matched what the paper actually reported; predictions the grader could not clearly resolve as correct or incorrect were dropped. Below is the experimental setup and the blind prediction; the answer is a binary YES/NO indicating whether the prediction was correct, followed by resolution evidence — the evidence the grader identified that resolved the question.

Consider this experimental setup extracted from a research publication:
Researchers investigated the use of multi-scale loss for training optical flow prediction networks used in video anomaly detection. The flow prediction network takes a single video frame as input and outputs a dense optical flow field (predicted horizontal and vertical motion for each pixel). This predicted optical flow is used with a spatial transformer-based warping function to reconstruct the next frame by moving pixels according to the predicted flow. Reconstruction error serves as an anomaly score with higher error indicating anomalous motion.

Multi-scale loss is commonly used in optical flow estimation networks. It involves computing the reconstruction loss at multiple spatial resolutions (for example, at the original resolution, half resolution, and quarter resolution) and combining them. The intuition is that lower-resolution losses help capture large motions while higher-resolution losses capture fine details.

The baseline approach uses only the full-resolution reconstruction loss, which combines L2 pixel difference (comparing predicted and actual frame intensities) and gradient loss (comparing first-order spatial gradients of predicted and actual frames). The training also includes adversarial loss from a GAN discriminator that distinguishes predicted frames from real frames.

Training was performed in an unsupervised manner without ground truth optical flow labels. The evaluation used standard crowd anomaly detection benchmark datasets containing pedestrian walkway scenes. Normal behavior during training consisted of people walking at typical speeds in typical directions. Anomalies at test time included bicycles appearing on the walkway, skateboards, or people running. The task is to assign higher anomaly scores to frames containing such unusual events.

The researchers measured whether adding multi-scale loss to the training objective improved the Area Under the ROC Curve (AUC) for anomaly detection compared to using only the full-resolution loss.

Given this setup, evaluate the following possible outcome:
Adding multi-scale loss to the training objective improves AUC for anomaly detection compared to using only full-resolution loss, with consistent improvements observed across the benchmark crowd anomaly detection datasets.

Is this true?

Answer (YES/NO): NO